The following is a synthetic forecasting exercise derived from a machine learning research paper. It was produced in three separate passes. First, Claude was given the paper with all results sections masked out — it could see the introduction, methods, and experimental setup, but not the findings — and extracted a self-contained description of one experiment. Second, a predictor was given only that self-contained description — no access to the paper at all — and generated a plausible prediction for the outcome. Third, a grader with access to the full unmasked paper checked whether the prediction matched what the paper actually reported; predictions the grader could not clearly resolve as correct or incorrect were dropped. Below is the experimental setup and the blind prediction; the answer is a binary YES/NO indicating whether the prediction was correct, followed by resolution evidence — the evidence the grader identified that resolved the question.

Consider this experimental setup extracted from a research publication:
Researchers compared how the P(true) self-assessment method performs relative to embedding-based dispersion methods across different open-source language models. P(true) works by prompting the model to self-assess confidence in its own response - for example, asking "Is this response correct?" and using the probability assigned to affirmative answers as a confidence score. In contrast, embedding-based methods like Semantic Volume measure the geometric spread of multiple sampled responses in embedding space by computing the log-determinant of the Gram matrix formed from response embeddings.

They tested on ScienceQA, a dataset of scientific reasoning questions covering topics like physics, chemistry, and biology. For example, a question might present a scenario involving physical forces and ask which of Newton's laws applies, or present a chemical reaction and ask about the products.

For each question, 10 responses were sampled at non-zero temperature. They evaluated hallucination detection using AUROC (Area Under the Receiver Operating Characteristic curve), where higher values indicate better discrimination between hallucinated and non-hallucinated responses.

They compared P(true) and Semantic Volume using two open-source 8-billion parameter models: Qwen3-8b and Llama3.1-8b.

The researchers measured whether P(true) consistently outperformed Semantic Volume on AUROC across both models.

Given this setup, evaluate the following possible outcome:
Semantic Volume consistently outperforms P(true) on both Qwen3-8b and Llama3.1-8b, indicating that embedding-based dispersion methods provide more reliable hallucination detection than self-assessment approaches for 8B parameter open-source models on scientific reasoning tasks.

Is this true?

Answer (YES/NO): NO